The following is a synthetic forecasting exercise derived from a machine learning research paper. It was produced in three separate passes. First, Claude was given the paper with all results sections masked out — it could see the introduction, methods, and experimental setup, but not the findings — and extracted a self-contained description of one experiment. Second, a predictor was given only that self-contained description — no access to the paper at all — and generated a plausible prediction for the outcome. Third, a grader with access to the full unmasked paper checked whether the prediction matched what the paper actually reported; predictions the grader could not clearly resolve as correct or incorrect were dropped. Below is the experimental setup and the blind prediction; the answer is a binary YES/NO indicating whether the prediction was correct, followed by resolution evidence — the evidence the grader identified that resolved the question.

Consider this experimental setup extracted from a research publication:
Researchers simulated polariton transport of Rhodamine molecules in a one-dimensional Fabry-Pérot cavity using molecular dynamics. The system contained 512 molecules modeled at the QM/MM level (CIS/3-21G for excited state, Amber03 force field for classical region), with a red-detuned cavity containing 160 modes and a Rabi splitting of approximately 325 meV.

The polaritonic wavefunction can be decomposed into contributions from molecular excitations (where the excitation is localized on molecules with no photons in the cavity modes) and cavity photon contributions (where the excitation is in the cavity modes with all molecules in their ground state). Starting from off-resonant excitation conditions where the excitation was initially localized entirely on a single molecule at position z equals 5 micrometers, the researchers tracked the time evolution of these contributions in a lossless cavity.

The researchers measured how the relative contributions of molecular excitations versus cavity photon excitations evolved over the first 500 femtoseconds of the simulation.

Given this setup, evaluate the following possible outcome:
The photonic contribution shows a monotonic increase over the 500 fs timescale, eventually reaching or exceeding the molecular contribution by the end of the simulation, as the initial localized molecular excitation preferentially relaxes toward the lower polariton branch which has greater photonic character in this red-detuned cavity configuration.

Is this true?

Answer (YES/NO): NO